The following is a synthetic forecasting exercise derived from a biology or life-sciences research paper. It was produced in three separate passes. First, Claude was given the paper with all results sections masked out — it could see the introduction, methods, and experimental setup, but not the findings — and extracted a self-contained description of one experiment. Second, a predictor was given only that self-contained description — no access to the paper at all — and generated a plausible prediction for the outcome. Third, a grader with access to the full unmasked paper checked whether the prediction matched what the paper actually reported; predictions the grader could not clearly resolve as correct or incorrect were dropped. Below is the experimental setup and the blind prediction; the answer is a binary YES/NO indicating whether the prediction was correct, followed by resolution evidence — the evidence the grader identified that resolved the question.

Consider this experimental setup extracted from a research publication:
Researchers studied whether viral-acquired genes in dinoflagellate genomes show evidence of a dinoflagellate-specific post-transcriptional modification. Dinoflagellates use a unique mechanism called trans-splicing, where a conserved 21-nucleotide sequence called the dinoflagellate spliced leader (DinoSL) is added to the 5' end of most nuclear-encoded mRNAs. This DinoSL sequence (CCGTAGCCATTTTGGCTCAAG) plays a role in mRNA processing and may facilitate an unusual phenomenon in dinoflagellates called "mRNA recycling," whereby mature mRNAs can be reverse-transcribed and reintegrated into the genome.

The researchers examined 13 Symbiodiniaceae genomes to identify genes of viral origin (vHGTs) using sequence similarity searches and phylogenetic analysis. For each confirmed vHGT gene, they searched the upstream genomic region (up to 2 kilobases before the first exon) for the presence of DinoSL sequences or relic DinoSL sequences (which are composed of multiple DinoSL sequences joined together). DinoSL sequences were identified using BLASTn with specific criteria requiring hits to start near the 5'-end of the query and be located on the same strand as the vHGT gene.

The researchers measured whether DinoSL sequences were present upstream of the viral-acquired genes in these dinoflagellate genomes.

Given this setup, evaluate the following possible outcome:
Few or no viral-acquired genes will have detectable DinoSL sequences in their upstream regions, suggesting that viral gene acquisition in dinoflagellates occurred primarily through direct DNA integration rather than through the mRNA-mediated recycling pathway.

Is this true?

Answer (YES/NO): NO